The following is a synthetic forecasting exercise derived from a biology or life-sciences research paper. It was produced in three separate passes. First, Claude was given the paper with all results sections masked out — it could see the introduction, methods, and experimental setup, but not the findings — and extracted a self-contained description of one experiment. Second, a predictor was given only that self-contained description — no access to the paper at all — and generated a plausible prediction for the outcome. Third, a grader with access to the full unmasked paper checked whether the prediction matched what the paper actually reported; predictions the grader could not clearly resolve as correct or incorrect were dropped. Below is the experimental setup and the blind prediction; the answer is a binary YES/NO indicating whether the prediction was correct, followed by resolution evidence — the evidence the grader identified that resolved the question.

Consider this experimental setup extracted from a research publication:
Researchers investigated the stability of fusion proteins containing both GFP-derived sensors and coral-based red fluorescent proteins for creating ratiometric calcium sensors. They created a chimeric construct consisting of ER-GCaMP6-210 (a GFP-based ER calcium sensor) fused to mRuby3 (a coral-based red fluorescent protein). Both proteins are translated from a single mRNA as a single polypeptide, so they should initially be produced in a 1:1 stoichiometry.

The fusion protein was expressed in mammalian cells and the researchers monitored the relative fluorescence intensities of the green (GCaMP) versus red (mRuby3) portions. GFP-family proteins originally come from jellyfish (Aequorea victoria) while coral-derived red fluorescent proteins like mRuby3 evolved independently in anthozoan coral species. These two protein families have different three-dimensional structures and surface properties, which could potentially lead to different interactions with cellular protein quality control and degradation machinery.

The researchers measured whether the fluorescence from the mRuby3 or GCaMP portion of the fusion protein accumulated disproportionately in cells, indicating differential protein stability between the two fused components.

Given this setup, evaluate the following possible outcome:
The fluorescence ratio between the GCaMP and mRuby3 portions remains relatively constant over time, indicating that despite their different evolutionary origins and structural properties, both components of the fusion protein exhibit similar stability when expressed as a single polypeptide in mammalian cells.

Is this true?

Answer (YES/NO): NO